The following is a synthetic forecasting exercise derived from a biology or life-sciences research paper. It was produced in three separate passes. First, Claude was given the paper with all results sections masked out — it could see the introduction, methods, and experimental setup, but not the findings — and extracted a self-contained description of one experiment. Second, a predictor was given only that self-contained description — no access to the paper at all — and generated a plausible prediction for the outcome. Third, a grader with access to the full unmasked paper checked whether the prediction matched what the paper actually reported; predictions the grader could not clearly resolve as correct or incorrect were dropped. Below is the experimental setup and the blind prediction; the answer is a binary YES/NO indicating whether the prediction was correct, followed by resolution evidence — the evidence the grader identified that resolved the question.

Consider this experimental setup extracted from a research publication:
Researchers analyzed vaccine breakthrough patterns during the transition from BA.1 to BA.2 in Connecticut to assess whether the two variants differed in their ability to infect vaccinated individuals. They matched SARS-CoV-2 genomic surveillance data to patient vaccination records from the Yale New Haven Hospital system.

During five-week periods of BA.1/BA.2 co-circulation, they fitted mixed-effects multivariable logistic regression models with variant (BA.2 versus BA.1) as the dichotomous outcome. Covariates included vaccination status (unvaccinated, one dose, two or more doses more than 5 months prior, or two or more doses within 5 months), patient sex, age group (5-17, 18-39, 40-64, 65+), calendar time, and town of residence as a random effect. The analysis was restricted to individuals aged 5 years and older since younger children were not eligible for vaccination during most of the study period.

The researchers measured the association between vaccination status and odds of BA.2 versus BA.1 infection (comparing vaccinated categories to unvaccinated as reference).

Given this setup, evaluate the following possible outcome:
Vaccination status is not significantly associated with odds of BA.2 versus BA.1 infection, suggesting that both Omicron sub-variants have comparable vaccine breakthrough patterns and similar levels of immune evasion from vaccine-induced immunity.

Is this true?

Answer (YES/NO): YES